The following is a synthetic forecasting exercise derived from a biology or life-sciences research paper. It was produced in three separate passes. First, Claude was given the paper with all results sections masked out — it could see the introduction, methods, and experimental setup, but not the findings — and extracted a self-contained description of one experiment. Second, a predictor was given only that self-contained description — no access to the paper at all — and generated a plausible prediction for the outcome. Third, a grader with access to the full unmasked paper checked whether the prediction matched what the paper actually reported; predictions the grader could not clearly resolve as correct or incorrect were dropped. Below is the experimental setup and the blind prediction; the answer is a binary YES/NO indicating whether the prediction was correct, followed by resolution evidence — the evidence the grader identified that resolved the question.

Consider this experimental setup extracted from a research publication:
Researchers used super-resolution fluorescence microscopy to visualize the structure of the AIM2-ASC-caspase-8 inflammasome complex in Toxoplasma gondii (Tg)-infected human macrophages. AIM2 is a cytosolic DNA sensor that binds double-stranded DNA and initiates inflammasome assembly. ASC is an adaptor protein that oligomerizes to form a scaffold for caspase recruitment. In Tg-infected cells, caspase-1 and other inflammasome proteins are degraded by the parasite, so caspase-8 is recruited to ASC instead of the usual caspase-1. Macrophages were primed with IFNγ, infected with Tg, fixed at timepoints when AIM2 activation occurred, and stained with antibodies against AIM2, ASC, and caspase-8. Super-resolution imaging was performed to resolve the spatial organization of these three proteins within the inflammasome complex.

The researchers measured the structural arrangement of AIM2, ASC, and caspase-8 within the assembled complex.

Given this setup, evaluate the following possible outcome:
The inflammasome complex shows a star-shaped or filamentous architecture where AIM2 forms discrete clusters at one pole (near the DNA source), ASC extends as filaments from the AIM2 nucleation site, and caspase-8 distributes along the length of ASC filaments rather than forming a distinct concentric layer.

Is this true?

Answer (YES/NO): NO